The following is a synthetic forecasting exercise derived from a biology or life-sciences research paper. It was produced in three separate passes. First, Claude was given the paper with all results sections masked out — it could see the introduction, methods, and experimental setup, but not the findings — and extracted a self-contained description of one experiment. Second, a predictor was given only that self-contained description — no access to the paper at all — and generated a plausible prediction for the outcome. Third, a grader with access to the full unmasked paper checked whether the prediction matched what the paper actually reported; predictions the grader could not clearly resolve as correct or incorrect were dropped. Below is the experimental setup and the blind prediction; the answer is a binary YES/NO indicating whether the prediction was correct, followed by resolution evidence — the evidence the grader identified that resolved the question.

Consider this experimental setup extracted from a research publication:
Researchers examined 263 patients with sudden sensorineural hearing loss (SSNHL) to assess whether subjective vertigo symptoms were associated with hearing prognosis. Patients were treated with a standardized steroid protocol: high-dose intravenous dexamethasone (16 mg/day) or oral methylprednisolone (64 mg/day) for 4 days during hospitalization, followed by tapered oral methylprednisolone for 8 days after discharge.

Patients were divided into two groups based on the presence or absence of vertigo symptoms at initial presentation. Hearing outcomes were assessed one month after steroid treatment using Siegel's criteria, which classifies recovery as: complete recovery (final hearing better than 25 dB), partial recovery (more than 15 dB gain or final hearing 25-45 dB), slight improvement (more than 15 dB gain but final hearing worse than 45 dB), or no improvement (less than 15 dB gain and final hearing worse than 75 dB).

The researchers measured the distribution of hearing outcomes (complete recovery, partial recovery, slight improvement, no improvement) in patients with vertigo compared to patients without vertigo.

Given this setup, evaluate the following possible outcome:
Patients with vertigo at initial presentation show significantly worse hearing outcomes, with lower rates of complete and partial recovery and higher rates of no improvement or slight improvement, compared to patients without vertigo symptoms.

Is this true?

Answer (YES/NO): YES